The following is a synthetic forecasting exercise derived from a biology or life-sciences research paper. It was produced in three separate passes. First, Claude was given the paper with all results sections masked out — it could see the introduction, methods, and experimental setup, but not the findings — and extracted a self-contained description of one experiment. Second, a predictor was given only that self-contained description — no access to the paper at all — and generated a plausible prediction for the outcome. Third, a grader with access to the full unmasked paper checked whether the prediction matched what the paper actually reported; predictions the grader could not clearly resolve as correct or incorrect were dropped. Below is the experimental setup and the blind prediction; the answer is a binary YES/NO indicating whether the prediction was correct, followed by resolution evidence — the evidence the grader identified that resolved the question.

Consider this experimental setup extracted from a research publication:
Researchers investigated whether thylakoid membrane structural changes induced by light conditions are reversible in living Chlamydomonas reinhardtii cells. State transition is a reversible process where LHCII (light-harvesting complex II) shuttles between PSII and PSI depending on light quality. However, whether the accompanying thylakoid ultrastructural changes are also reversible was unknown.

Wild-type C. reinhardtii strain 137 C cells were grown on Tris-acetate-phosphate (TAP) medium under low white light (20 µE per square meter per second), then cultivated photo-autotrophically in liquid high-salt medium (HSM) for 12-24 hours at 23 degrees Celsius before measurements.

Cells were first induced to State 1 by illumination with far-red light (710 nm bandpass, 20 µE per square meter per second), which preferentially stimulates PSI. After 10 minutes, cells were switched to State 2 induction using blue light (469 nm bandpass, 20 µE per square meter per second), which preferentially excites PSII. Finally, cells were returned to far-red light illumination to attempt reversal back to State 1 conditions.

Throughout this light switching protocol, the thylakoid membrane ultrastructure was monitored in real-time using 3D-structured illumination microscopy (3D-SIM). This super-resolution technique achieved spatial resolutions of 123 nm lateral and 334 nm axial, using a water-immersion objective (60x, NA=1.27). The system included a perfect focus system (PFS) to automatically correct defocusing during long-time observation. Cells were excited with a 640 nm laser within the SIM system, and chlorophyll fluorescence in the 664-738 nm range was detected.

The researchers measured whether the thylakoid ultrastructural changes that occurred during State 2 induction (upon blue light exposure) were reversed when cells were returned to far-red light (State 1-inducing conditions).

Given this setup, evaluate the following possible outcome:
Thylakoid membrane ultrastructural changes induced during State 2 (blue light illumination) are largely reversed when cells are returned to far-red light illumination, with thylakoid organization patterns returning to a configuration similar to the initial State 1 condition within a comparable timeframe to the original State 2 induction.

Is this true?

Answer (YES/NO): NO